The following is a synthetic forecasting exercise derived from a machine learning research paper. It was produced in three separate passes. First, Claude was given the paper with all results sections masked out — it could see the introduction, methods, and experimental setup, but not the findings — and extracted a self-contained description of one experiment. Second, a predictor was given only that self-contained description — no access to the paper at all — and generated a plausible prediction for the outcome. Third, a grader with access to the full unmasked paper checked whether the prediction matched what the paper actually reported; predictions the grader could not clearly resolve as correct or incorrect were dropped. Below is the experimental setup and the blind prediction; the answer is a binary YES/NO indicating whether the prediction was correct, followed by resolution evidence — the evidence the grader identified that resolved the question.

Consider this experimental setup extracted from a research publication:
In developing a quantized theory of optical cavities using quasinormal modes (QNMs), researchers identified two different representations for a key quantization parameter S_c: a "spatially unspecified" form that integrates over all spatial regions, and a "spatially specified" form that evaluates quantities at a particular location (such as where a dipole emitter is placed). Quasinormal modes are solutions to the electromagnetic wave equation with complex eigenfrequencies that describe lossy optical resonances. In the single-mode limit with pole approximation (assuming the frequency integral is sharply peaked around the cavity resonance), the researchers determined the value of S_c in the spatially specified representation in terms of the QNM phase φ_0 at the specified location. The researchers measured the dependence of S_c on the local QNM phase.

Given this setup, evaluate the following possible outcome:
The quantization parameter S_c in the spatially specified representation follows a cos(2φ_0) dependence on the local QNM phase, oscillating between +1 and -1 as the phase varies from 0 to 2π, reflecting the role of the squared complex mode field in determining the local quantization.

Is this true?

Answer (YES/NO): YES